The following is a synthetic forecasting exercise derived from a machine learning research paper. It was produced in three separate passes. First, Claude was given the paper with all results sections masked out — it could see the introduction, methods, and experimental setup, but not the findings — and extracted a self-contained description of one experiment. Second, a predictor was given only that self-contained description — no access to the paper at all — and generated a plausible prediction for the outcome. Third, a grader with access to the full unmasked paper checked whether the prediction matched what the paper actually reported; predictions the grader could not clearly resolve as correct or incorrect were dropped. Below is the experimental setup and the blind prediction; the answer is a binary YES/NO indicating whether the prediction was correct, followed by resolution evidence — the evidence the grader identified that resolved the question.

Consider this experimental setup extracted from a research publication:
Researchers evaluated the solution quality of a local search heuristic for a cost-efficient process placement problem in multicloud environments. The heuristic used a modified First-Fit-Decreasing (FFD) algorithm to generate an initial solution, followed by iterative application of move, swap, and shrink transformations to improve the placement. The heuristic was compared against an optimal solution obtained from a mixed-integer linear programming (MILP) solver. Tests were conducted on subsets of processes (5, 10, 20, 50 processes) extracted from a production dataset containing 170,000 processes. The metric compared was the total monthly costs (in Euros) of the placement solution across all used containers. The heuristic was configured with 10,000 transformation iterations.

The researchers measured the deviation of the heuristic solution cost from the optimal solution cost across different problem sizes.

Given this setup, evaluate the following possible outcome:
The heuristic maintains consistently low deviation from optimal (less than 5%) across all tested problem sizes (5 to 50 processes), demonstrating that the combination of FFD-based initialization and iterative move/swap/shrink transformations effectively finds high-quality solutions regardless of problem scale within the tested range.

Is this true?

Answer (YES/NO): NO